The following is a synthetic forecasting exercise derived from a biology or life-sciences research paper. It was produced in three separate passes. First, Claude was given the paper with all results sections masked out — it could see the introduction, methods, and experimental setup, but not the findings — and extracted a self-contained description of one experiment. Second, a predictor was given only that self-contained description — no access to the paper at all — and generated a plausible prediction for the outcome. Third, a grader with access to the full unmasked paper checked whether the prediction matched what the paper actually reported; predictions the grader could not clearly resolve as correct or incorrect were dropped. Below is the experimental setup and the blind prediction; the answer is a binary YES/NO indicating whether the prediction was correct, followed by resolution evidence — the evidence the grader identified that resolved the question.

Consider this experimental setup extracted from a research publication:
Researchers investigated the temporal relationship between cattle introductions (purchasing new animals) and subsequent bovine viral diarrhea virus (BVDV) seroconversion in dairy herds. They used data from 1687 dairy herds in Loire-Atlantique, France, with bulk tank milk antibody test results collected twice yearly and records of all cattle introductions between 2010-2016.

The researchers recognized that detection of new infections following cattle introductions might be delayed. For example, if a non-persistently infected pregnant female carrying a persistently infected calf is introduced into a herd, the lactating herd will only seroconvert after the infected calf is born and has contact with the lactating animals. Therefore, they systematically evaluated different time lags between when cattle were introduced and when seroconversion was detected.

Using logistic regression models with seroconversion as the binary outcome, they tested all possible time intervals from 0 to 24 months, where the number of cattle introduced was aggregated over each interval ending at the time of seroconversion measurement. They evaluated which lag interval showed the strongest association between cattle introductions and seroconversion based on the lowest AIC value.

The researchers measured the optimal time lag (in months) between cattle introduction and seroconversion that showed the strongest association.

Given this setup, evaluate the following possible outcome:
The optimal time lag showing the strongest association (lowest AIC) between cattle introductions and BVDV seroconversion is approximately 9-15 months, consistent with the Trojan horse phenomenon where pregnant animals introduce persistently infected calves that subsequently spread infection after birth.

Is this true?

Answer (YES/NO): NO